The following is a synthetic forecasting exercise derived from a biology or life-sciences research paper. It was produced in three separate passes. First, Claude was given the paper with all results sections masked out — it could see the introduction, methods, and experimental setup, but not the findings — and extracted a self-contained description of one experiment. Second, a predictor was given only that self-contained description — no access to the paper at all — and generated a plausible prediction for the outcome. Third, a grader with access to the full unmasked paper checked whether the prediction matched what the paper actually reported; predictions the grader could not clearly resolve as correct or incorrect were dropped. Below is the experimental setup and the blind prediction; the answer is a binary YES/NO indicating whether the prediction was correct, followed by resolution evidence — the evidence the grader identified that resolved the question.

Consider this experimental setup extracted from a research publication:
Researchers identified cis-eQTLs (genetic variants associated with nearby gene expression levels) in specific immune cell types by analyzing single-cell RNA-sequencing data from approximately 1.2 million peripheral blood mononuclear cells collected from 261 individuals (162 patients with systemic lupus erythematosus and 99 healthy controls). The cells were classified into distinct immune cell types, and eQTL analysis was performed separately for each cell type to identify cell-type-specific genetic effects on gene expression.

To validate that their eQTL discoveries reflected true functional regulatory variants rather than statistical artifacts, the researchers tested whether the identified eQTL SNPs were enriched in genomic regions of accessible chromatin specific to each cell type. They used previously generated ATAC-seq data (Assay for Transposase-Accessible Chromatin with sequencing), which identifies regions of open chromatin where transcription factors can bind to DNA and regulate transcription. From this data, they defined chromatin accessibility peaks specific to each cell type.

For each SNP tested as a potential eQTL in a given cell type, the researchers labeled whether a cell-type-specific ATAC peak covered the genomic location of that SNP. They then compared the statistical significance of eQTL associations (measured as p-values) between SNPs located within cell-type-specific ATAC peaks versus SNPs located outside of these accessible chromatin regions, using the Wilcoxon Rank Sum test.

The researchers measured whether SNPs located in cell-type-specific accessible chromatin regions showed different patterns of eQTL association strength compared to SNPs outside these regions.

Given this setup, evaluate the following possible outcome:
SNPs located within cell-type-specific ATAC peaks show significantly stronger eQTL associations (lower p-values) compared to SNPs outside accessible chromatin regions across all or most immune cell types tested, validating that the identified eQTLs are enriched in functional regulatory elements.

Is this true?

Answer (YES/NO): YES